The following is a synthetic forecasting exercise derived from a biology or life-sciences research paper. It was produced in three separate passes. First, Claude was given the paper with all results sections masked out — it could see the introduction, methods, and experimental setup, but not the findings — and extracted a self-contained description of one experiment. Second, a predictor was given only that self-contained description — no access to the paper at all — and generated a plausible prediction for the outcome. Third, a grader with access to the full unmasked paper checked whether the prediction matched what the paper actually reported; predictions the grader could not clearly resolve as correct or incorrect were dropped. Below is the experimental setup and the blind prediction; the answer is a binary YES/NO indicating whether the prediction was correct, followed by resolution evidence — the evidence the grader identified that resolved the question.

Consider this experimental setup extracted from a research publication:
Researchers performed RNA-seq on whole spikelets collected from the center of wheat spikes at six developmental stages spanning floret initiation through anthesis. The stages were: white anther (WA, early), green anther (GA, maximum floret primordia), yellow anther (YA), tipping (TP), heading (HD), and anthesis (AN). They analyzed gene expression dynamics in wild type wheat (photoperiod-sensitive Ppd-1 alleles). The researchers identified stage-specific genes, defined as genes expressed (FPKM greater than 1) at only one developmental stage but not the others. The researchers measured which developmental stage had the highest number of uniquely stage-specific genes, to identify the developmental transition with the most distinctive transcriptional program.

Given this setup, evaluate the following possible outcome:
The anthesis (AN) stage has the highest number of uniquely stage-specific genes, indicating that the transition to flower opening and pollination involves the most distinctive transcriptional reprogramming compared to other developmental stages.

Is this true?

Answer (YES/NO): NO